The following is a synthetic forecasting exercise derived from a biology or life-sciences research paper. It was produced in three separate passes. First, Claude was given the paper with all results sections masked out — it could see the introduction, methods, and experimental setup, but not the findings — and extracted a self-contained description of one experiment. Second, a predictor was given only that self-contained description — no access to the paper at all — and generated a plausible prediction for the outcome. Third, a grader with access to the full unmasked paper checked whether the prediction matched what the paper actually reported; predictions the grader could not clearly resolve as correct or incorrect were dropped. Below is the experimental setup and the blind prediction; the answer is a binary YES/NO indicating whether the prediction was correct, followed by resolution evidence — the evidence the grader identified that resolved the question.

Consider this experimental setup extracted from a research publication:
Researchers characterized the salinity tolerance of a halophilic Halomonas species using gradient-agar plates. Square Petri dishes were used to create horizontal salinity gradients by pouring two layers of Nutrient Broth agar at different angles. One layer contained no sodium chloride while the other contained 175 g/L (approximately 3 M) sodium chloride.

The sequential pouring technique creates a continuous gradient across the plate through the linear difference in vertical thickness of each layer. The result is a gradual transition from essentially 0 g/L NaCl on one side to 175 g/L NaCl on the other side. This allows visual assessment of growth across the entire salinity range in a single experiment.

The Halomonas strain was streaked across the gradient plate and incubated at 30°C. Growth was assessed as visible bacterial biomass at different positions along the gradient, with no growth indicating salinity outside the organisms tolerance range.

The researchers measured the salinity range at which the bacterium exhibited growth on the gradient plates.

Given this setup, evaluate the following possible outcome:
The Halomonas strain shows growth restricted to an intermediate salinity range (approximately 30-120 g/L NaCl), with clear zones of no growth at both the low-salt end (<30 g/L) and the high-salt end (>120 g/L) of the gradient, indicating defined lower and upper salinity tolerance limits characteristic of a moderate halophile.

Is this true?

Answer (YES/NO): NO